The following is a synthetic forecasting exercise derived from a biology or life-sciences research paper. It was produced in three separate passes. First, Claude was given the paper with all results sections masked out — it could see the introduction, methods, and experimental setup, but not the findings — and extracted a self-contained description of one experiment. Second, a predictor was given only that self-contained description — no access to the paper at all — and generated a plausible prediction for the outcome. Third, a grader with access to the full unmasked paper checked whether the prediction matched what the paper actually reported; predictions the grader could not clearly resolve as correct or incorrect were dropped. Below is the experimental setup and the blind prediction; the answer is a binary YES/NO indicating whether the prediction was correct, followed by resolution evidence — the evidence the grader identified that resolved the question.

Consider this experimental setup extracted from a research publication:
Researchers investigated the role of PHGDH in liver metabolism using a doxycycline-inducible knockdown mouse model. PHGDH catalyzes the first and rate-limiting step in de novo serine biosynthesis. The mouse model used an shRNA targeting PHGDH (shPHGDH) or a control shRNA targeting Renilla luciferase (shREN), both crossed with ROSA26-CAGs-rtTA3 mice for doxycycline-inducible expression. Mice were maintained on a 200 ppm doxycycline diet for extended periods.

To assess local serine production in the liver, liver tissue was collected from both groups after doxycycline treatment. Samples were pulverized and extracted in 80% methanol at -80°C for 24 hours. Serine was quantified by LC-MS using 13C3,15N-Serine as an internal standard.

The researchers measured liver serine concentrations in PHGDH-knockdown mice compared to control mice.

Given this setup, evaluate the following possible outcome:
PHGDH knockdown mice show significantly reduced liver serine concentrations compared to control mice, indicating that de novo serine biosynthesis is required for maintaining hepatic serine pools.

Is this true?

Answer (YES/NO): NO